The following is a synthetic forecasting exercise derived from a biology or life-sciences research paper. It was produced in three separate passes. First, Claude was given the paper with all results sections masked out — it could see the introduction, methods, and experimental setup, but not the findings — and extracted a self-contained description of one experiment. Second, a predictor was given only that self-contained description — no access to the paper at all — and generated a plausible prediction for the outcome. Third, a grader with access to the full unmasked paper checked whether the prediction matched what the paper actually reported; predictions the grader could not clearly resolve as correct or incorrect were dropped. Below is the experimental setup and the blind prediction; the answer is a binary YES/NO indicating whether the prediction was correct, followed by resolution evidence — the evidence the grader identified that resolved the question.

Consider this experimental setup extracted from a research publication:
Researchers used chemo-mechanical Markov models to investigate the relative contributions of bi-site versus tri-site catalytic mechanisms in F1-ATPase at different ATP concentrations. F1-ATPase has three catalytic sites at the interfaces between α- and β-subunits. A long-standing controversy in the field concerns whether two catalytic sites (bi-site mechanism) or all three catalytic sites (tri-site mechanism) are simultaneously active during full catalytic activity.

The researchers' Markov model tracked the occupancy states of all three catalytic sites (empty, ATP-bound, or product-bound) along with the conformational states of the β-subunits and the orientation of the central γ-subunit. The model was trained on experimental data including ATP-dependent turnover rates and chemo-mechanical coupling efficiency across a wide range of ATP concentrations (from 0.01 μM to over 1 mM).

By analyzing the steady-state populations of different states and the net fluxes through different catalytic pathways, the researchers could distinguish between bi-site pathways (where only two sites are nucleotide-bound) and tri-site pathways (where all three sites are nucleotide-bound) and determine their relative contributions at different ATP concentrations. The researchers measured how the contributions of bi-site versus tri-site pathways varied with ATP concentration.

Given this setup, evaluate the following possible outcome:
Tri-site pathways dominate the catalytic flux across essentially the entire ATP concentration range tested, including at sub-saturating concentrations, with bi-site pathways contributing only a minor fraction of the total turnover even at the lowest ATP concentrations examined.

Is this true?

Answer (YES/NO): NO